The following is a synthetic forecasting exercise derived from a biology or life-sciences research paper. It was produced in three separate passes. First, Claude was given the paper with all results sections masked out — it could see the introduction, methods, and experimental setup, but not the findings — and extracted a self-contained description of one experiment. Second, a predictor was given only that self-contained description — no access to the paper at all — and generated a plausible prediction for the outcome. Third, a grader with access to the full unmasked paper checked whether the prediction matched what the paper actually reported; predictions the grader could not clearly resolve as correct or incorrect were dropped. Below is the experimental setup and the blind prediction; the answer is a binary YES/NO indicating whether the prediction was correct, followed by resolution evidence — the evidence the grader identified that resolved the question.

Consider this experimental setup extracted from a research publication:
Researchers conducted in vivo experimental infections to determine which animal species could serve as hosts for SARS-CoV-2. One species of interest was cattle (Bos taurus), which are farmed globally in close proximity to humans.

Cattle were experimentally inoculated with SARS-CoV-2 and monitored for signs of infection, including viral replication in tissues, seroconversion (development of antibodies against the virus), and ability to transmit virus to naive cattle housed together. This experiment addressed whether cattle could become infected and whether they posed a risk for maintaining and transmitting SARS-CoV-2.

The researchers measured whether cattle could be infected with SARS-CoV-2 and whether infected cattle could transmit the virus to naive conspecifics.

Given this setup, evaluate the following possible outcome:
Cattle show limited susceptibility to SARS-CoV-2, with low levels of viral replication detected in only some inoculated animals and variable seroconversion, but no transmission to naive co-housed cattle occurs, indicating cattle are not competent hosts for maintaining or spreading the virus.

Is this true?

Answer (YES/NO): NO